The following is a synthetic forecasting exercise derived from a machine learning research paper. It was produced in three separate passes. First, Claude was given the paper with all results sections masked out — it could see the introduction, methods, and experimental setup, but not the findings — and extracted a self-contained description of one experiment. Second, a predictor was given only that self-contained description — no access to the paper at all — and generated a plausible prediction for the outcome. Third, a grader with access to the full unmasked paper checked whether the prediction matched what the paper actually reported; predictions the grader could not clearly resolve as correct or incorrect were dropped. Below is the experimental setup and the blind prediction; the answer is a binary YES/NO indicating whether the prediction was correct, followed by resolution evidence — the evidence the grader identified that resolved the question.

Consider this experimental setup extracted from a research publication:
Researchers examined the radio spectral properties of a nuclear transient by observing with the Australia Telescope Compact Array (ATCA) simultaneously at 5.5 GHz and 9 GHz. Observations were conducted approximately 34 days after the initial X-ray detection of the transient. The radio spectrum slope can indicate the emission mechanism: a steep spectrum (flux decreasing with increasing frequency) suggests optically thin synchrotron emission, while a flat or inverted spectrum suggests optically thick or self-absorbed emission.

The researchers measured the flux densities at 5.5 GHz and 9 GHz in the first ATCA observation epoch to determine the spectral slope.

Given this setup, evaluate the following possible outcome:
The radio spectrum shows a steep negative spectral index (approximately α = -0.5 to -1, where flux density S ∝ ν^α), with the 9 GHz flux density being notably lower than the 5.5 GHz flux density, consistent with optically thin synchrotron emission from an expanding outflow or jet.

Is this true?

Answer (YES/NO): NO